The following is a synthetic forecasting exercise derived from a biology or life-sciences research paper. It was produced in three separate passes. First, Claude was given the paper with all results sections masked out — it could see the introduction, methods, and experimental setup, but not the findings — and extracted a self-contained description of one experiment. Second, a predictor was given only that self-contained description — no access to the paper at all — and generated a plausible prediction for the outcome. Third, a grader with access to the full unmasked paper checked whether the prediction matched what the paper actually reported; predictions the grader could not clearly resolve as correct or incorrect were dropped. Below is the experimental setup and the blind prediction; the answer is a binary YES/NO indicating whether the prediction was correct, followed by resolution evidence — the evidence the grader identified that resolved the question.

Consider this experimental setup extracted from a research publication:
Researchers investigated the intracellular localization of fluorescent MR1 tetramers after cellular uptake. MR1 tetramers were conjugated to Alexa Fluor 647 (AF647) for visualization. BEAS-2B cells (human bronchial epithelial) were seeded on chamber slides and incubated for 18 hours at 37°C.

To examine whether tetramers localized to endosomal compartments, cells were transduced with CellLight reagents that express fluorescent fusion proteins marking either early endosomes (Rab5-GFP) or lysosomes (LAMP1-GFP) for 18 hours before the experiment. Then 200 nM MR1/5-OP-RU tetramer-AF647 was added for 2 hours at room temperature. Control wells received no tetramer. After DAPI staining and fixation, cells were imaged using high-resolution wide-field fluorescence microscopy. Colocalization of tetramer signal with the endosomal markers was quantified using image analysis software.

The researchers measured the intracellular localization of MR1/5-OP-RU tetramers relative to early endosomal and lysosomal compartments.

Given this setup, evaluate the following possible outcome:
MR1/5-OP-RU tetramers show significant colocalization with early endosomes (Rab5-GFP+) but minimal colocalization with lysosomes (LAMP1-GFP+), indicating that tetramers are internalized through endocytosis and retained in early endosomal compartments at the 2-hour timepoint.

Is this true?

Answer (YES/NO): NO